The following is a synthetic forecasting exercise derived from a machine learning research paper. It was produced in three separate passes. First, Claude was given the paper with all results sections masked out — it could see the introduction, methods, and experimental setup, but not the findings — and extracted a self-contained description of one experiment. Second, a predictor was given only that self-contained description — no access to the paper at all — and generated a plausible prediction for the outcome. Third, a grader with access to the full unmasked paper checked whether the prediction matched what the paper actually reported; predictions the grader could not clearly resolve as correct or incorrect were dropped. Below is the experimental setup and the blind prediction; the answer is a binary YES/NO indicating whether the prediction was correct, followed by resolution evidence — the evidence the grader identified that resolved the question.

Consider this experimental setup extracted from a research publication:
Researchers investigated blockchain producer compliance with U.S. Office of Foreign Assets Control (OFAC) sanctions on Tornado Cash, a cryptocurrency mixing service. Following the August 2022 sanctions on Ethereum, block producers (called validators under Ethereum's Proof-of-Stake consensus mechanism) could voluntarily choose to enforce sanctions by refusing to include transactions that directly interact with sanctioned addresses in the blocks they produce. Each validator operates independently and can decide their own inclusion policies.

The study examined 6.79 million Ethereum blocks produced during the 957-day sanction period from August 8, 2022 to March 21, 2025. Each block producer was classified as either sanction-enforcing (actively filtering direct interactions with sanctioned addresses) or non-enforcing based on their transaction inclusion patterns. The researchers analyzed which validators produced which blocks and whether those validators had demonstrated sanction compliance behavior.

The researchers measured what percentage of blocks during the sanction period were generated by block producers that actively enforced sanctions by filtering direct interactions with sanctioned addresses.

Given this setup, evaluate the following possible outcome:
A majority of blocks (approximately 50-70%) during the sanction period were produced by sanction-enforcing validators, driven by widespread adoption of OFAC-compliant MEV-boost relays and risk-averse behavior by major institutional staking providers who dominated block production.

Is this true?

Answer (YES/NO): NO